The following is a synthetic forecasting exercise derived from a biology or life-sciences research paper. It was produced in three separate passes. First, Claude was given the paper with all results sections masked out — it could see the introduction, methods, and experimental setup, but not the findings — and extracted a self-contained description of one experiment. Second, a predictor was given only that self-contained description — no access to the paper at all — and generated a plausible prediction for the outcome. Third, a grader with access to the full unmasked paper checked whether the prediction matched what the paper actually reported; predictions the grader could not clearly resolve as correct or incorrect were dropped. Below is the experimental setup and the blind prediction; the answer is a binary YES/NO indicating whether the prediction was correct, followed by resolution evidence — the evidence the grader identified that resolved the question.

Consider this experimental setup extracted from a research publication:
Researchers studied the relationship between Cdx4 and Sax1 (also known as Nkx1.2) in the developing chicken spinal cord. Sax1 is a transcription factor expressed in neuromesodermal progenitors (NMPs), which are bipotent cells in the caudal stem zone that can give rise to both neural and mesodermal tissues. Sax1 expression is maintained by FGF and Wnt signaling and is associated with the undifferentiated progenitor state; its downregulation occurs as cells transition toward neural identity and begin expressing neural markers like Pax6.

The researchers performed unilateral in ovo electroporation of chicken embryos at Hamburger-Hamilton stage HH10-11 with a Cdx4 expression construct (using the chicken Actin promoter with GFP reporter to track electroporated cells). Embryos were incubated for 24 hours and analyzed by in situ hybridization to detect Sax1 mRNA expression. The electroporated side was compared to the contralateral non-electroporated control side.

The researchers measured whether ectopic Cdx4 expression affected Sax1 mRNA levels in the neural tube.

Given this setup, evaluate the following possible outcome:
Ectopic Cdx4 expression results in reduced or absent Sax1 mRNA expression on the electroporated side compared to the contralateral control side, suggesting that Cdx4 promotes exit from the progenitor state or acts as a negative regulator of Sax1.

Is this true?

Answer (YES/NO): YES